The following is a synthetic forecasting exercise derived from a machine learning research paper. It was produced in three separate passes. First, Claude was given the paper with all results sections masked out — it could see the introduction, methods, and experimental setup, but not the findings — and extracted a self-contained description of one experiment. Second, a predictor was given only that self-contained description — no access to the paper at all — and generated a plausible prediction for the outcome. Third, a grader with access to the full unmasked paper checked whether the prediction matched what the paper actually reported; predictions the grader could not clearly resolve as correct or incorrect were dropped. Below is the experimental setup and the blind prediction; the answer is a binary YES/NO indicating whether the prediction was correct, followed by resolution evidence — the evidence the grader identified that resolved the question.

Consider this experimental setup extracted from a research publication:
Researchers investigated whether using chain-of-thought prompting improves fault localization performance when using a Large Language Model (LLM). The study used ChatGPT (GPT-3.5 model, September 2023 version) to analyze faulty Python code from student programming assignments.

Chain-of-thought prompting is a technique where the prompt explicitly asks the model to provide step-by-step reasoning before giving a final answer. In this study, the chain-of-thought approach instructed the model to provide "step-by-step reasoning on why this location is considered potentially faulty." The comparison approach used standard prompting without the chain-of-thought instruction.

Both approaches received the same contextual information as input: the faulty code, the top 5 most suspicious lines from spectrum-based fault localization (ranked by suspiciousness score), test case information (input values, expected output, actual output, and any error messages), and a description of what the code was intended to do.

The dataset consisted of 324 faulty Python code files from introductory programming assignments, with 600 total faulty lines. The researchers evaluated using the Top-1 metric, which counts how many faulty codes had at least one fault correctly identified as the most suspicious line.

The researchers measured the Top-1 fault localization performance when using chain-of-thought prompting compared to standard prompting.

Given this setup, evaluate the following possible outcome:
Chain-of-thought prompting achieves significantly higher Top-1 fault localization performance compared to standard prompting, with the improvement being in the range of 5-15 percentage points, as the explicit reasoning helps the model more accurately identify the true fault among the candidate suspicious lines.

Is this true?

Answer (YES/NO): NO